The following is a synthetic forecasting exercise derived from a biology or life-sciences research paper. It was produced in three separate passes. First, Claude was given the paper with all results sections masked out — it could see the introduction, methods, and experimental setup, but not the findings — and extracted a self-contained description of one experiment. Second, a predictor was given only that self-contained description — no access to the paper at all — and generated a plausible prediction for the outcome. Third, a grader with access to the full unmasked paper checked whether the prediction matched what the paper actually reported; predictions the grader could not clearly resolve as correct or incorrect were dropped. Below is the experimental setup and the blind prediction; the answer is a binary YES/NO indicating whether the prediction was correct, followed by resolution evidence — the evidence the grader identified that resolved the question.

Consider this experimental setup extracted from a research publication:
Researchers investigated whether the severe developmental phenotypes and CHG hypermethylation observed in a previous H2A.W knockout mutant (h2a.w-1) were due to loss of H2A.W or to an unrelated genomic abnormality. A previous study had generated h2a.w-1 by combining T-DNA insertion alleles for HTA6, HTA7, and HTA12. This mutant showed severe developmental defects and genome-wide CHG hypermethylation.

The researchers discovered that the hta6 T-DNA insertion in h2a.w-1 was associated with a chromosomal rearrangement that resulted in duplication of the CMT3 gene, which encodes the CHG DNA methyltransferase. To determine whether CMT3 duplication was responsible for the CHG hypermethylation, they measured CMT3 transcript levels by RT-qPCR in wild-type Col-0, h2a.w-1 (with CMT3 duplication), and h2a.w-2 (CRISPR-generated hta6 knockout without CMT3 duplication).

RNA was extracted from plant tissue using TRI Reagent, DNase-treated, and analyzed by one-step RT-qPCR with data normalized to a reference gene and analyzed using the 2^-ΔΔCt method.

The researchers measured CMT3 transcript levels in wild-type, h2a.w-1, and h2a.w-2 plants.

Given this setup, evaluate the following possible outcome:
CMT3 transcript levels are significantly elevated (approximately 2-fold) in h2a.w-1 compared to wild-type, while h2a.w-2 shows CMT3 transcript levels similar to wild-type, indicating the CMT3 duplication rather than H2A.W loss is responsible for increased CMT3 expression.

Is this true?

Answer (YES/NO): YES